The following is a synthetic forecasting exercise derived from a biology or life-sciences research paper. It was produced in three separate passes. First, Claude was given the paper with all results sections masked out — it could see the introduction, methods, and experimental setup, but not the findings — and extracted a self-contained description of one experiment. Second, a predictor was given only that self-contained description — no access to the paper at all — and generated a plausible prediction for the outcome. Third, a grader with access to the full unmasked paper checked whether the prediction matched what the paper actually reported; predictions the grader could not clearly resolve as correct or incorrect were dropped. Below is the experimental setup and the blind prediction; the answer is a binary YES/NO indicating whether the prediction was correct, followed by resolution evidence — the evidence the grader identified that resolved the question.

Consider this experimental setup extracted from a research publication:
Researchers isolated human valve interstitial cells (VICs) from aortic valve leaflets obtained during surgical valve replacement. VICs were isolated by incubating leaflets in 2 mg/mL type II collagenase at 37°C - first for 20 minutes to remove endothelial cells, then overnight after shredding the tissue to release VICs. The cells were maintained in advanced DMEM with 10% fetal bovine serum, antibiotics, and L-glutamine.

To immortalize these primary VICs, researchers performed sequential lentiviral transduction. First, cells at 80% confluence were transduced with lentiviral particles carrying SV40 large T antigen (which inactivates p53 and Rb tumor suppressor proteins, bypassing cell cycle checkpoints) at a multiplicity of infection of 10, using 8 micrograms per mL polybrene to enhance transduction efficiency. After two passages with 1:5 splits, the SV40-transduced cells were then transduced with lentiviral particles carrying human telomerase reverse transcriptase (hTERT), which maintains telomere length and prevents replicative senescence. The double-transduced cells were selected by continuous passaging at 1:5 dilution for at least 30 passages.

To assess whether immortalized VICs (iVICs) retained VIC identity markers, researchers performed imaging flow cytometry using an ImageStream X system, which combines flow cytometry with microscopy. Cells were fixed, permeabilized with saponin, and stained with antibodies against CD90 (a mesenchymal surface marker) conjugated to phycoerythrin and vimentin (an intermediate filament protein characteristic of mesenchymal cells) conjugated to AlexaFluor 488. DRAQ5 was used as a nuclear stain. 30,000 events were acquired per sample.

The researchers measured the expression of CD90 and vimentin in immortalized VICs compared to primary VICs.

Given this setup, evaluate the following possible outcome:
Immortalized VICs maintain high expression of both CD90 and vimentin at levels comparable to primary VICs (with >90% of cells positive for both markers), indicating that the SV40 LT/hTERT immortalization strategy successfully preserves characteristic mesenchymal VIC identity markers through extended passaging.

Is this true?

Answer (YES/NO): YES